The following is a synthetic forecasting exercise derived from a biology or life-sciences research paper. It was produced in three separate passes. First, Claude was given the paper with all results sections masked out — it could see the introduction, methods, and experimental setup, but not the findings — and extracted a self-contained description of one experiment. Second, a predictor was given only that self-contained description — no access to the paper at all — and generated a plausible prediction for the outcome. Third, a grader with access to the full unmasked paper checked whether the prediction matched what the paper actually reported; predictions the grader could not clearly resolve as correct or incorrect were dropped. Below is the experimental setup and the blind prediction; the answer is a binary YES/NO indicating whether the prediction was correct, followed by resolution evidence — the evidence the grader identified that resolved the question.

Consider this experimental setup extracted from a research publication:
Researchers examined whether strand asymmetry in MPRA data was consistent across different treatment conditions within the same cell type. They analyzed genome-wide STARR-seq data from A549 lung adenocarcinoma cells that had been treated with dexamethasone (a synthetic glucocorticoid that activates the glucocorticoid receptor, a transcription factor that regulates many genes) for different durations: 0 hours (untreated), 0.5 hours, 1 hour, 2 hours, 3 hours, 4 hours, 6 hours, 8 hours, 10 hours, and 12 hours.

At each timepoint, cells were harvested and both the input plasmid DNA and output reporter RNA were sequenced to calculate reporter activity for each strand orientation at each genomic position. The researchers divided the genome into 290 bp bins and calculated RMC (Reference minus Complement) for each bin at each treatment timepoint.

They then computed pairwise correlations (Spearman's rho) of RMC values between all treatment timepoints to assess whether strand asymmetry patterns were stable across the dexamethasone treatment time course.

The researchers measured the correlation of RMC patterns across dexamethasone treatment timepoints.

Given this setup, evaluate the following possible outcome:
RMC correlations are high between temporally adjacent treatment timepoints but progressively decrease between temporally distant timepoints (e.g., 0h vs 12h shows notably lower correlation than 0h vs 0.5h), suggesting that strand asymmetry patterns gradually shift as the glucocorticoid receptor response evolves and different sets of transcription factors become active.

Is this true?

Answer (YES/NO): NO